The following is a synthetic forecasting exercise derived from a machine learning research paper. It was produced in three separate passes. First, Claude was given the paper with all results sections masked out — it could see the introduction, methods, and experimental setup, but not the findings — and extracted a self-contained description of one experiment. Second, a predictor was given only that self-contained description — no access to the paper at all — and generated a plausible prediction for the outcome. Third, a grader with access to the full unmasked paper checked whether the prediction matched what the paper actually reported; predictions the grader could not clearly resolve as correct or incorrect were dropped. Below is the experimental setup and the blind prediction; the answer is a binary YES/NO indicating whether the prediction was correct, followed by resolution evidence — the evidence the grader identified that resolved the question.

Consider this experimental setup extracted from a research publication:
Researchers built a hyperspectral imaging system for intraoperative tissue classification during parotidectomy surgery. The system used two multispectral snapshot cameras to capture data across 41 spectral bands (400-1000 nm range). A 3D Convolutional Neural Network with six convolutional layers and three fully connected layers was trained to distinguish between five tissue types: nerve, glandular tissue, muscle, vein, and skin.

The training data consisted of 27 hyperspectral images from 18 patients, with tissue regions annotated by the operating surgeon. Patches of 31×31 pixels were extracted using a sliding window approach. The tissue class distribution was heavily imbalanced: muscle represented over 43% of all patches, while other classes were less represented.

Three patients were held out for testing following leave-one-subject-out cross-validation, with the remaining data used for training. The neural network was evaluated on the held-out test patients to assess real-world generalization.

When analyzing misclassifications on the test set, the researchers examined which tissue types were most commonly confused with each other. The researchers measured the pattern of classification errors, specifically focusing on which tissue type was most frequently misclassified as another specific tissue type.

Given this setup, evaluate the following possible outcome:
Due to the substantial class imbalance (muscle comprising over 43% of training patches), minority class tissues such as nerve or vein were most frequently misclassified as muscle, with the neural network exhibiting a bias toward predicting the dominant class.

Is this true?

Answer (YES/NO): NO